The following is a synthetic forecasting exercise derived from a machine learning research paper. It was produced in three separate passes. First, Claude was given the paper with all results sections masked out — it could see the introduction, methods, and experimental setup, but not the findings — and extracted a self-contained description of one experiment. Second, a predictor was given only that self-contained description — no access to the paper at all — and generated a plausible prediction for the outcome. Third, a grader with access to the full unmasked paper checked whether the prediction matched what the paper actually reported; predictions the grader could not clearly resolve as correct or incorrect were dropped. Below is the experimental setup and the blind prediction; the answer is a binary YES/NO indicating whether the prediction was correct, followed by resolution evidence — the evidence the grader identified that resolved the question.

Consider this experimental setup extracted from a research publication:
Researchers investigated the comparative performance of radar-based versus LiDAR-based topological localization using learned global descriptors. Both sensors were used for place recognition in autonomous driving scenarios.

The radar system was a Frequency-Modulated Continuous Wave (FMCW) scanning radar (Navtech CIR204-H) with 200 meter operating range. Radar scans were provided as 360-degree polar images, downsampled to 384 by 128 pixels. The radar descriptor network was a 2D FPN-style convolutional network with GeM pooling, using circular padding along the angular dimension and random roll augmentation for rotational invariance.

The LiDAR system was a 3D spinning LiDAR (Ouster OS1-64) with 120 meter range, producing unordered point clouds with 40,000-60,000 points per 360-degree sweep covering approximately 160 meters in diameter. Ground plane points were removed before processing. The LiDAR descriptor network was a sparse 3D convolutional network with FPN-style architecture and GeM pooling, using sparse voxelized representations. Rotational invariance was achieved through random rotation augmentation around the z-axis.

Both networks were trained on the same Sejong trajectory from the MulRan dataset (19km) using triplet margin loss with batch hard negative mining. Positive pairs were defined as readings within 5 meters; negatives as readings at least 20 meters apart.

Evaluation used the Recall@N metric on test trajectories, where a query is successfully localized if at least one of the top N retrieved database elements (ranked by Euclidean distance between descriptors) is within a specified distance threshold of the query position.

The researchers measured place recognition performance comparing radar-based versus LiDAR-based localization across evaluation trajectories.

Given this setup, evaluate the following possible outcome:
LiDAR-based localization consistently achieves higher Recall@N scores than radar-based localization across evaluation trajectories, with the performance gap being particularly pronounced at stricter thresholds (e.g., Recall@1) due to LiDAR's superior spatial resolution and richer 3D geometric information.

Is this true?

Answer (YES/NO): NO